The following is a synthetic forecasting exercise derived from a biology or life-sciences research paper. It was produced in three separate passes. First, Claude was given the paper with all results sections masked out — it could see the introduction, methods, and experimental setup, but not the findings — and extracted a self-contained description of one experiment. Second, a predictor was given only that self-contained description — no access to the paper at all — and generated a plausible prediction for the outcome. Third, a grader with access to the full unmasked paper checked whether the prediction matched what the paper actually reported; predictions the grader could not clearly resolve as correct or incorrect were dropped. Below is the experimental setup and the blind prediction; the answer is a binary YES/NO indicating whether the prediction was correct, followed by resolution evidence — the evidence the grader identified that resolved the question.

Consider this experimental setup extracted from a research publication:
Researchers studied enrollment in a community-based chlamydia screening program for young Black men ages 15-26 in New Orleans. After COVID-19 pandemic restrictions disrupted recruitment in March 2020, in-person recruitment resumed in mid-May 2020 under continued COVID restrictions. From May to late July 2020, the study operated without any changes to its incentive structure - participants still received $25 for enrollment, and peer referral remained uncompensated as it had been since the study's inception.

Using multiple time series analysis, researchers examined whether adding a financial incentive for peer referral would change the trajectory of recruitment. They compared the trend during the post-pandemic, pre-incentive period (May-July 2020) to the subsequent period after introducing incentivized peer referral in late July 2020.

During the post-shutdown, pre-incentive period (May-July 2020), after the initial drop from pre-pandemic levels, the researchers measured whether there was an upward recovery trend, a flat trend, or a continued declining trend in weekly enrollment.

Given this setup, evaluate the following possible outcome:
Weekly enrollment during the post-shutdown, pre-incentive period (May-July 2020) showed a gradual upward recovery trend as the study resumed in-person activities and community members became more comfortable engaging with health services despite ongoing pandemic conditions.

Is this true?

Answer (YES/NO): NO